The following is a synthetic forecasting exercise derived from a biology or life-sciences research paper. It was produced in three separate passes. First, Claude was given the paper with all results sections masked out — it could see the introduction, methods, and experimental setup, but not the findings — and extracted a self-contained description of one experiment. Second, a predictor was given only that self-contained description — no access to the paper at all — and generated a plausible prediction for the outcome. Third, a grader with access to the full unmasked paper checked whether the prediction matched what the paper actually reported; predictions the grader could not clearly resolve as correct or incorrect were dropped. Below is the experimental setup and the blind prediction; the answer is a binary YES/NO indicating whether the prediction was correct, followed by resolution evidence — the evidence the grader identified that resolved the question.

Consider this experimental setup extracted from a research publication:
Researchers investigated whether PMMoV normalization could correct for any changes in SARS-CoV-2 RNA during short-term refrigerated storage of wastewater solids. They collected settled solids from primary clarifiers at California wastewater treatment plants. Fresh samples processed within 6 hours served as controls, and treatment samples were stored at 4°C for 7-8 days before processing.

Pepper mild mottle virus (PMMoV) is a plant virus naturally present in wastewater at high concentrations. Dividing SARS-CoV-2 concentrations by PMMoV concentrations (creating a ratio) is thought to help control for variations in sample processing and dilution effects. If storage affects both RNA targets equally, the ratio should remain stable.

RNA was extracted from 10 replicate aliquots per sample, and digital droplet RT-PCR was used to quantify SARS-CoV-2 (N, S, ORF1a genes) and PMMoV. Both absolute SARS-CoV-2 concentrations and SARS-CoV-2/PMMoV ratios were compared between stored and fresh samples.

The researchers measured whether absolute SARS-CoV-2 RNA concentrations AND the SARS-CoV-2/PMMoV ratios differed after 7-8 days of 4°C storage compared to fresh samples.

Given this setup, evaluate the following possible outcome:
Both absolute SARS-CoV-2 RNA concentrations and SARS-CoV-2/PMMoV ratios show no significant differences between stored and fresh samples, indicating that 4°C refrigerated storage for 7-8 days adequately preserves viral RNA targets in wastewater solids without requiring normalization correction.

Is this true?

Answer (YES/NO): NO